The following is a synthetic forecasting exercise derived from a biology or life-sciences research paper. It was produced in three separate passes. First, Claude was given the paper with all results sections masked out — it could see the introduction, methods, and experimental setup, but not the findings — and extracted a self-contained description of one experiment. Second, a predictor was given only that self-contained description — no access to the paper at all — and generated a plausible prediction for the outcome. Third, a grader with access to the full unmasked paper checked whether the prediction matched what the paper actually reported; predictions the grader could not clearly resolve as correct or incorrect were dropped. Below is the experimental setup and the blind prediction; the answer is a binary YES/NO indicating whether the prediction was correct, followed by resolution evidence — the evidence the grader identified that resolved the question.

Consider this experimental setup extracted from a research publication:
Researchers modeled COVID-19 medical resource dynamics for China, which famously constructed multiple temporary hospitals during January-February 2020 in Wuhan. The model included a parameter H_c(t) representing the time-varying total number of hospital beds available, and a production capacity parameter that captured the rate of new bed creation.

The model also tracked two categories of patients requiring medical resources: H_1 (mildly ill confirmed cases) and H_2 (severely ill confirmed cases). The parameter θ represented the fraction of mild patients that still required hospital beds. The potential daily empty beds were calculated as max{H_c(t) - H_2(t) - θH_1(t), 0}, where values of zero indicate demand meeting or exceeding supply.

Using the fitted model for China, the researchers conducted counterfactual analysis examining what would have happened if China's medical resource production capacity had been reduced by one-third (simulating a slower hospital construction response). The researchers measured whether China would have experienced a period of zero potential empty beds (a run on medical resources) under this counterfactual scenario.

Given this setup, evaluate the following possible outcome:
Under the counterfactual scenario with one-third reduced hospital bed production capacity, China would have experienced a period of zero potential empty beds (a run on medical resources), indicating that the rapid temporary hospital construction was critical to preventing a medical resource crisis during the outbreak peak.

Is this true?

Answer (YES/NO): NO